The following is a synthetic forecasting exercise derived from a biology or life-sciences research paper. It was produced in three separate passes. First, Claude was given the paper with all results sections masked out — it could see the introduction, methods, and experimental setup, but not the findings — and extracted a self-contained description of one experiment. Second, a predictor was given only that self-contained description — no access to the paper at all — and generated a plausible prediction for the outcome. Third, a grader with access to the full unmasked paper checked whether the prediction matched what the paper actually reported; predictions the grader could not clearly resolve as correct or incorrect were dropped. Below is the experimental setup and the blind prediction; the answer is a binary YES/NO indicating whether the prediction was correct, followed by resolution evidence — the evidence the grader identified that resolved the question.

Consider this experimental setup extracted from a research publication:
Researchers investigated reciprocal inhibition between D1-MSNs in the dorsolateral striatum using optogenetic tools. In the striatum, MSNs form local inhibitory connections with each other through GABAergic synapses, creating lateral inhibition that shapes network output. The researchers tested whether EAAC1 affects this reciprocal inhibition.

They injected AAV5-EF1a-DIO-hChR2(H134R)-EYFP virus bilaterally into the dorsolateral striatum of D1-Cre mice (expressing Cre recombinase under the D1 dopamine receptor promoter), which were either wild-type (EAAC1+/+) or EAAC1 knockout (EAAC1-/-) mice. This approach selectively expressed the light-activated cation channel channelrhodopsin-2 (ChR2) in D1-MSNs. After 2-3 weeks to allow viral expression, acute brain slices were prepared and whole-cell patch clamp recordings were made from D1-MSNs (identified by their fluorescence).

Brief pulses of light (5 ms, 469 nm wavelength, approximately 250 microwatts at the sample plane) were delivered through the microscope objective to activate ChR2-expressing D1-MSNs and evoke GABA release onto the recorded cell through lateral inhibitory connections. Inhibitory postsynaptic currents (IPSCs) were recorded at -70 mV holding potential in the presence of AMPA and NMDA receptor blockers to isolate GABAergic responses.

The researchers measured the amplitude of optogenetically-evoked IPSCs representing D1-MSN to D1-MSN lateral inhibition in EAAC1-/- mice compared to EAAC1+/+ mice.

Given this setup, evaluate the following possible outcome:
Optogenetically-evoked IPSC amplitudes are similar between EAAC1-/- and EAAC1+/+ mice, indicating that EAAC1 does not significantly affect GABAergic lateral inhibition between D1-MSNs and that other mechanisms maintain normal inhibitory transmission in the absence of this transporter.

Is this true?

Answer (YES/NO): NO